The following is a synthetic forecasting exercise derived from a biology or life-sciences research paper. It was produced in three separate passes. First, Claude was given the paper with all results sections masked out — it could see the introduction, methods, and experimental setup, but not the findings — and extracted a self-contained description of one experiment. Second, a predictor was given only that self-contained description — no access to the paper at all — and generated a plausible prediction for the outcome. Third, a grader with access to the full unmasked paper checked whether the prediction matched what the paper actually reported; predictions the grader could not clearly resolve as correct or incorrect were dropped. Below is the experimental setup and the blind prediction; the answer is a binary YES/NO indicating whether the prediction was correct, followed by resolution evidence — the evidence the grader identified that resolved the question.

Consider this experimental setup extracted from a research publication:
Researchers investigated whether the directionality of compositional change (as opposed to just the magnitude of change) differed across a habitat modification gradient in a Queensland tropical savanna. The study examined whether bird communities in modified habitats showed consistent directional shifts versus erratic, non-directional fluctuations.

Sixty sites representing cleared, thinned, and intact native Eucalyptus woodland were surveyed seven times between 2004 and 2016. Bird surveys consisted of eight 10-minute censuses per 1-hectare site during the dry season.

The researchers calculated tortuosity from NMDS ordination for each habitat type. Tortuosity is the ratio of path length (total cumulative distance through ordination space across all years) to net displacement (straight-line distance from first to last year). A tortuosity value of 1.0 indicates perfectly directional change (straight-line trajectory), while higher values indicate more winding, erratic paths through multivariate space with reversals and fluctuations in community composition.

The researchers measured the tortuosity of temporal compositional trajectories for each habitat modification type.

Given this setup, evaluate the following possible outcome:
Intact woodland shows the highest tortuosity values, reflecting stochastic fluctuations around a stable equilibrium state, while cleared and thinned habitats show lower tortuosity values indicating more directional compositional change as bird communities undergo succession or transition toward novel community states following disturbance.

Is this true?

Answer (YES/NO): NO